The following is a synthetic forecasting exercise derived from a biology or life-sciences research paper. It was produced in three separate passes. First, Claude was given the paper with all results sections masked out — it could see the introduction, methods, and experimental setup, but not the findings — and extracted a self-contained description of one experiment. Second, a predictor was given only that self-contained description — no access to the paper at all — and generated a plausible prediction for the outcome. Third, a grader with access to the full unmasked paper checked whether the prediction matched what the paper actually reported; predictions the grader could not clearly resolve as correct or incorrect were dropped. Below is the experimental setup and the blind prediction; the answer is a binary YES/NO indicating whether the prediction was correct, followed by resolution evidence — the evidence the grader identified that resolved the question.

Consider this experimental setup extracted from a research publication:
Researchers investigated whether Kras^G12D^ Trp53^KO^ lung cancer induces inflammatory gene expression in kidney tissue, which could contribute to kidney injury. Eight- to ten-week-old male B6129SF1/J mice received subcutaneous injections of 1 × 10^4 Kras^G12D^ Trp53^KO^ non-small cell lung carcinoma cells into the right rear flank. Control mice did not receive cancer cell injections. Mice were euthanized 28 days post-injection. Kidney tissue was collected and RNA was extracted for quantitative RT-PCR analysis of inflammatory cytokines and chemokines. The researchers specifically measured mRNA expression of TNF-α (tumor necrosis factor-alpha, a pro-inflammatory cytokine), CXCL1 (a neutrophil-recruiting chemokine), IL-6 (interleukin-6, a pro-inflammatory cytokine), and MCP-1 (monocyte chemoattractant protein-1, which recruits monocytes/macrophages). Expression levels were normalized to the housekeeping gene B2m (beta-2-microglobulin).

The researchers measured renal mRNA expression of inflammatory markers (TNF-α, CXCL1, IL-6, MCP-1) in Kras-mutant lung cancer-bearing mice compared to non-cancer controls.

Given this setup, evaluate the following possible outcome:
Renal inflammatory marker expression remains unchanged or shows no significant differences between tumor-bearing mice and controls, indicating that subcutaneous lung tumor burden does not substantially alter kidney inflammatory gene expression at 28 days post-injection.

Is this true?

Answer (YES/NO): NO